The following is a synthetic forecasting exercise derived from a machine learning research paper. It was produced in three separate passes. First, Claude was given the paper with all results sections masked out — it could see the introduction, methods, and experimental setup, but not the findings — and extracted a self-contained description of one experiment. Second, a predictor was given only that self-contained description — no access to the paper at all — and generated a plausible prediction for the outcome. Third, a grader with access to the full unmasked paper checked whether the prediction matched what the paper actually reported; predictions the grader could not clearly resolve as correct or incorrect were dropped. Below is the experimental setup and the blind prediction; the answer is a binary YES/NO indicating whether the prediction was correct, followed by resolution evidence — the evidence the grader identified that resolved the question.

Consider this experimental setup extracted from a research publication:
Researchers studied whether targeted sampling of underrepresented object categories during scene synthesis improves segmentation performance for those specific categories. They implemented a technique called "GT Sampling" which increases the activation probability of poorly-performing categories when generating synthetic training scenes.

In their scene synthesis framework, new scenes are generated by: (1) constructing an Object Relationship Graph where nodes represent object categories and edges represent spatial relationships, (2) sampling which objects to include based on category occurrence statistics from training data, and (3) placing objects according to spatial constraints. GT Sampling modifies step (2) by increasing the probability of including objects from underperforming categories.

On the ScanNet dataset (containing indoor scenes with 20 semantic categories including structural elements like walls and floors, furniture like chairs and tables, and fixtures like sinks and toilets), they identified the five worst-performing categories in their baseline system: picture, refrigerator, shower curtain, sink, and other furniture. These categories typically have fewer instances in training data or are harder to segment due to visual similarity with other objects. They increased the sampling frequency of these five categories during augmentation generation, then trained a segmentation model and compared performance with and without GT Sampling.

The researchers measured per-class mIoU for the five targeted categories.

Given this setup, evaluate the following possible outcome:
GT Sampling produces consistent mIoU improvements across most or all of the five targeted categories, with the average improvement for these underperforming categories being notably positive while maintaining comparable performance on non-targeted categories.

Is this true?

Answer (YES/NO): YES